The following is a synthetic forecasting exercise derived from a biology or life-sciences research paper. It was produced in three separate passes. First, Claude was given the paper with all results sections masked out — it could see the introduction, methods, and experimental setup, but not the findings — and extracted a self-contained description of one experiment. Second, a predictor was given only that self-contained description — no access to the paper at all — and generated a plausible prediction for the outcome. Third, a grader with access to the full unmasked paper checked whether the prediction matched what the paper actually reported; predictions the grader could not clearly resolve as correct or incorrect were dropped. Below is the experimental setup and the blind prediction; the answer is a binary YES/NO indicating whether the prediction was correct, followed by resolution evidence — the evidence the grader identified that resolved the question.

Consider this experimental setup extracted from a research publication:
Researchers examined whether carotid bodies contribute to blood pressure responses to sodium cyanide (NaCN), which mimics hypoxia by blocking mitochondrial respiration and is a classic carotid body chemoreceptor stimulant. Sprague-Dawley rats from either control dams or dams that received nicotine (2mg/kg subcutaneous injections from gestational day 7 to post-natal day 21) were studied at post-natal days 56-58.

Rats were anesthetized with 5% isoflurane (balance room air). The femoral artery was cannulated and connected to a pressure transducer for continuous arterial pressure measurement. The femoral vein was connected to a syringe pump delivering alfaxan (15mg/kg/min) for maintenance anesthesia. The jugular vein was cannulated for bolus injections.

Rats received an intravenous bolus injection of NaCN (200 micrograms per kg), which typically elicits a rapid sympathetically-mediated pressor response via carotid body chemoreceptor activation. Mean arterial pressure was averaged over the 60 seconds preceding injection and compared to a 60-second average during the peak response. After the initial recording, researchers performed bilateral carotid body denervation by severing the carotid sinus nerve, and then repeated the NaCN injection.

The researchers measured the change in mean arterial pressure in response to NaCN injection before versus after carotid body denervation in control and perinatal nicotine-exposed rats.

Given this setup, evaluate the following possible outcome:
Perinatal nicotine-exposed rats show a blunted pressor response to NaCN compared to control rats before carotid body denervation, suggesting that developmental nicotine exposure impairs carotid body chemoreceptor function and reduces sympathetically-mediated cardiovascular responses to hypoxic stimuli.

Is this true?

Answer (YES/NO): NO